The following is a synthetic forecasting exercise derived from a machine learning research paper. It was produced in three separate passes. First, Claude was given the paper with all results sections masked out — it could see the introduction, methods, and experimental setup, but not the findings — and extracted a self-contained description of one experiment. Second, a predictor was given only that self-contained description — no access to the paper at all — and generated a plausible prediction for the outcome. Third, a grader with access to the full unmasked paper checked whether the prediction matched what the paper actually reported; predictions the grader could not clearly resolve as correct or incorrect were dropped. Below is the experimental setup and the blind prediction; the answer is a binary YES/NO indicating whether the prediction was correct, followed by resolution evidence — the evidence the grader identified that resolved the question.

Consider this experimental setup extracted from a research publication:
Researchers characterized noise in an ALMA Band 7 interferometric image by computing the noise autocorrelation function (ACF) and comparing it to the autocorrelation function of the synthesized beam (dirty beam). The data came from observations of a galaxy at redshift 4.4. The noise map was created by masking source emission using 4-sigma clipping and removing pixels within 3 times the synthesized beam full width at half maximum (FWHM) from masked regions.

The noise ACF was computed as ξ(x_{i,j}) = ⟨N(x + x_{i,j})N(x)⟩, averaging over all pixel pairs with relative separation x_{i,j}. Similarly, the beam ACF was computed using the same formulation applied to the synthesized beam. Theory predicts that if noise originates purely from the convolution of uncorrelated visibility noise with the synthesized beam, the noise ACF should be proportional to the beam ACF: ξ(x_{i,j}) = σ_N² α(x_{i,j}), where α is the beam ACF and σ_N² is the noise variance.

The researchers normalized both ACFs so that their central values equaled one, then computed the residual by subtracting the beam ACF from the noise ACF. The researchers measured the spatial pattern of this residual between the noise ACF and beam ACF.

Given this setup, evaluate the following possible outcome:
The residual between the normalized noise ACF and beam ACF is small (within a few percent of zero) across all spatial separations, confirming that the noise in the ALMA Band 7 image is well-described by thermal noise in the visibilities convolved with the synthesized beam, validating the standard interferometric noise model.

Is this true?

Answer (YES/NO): NO